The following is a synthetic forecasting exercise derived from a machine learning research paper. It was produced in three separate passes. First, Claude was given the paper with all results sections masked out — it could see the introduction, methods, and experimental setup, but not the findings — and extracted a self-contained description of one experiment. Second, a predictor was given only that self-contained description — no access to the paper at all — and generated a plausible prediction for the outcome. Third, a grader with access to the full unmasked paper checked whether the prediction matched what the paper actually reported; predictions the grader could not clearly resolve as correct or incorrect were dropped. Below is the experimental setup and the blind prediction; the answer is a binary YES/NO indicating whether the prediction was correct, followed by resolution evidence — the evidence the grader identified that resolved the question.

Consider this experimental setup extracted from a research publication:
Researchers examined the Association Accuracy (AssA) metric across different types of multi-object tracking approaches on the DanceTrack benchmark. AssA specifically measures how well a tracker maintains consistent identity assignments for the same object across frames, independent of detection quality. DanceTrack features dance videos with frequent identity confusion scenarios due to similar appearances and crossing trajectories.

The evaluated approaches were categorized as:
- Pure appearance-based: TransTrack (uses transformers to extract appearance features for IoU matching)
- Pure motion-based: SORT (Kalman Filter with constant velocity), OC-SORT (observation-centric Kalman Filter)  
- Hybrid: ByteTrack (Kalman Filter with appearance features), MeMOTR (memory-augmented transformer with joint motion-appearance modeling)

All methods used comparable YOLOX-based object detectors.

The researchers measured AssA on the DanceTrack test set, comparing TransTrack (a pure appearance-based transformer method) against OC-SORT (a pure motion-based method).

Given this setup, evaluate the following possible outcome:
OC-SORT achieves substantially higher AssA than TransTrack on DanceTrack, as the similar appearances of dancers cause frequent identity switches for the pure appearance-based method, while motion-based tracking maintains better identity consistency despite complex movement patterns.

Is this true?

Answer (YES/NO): YES